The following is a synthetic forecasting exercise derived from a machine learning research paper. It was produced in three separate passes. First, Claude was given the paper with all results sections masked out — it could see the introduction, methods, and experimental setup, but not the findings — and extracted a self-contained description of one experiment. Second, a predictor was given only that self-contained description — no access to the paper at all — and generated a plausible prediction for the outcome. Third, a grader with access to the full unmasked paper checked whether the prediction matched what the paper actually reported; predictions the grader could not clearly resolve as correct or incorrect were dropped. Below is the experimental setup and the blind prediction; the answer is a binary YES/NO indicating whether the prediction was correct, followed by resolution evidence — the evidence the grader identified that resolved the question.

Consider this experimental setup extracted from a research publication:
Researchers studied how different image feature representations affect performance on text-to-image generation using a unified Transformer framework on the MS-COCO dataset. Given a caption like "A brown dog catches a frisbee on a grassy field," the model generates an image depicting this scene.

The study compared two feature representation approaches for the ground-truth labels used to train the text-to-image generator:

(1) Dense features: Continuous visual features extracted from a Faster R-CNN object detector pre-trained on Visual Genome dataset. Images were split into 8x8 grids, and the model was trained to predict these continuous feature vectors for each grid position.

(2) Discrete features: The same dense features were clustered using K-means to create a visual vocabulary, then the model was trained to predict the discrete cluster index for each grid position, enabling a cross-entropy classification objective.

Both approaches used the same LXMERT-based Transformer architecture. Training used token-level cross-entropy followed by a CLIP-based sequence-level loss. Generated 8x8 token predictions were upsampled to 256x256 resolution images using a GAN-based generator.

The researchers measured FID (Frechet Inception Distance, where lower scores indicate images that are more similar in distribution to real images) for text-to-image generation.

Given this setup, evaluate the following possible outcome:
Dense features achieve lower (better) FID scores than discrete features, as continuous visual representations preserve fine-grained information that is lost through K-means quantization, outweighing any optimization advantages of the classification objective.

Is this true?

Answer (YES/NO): NO